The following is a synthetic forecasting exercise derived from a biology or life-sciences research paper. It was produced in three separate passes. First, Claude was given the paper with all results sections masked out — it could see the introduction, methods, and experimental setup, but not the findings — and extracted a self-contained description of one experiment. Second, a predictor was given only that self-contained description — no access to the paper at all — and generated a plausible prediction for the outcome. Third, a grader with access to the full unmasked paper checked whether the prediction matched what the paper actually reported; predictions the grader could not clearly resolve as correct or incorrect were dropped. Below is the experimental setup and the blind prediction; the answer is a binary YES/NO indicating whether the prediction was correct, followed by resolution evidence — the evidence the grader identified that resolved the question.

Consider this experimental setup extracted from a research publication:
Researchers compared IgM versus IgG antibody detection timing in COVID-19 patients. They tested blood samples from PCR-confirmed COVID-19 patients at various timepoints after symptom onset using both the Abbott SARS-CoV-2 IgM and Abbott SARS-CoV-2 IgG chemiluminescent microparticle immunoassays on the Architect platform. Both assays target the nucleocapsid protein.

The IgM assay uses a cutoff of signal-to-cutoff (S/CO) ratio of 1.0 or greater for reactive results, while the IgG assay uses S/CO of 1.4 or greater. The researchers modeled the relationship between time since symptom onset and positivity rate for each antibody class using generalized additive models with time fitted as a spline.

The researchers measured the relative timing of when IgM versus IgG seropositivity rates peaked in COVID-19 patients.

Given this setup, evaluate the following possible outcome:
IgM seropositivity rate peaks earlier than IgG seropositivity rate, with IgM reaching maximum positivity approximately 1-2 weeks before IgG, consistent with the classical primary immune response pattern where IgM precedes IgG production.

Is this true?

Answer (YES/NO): YES